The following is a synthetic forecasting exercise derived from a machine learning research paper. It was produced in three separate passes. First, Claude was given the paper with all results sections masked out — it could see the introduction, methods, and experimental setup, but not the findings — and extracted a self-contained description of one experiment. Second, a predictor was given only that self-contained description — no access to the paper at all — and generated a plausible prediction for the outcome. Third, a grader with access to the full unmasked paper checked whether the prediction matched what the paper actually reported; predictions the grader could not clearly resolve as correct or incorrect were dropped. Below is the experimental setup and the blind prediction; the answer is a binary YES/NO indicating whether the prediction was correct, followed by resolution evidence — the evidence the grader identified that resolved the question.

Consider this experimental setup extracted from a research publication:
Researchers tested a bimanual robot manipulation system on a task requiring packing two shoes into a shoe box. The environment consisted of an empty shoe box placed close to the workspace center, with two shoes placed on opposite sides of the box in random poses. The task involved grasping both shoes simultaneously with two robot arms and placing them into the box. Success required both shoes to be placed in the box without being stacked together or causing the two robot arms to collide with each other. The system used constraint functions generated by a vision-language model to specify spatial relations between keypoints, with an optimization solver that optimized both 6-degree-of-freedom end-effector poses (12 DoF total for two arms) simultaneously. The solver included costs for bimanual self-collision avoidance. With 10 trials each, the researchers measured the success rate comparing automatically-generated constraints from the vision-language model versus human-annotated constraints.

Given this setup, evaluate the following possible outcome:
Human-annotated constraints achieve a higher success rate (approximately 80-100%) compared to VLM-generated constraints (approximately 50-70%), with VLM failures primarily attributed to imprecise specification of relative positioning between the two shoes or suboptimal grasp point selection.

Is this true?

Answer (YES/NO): NO